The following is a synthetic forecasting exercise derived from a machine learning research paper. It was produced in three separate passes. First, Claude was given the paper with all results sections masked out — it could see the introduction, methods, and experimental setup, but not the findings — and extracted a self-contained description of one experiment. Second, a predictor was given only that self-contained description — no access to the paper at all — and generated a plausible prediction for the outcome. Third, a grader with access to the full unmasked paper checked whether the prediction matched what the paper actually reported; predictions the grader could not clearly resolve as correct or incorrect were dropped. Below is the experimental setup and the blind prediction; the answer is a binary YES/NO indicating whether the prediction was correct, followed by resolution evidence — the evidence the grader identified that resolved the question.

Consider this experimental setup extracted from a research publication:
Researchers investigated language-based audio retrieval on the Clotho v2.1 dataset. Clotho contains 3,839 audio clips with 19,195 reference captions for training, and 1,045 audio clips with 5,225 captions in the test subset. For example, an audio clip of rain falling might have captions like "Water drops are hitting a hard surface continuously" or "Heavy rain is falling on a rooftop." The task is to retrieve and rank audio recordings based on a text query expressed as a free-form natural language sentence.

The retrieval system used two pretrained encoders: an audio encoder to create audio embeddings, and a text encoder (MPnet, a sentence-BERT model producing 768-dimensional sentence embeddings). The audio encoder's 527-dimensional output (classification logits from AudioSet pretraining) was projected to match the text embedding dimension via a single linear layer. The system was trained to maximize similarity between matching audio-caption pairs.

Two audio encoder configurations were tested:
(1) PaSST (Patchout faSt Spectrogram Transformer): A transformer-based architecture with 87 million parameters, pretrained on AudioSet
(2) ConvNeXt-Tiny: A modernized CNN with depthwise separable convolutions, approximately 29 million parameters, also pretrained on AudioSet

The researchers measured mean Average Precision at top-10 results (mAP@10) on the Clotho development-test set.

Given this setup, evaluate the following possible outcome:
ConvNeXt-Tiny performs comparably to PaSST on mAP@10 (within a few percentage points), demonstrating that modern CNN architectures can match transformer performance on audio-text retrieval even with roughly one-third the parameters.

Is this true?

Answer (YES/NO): YES